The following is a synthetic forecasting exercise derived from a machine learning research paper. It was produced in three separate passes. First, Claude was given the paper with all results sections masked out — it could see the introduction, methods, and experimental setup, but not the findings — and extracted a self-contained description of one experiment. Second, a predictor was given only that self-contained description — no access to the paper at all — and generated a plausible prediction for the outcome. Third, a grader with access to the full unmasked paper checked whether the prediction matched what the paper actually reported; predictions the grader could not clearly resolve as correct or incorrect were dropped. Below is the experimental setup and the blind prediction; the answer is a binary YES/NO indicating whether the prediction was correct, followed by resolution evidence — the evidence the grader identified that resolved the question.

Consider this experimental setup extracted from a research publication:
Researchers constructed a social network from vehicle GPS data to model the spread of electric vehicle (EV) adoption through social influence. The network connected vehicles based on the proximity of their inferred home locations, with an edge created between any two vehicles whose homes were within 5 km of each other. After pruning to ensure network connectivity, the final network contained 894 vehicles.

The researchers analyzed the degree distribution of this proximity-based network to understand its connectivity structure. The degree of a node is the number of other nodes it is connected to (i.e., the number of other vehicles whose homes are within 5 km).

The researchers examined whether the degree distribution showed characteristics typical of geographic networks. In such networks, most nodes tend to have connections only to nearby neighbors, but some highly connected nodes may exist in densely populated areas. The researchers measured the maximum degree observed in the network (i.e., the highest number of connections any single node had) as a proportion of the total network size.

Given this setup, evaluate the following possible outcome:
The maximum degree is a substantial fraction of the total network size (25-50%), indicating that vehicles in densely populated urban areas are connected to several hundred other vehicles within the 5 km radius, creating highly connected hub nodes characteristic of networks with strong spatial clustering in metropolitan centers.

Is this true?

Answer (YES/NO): YES